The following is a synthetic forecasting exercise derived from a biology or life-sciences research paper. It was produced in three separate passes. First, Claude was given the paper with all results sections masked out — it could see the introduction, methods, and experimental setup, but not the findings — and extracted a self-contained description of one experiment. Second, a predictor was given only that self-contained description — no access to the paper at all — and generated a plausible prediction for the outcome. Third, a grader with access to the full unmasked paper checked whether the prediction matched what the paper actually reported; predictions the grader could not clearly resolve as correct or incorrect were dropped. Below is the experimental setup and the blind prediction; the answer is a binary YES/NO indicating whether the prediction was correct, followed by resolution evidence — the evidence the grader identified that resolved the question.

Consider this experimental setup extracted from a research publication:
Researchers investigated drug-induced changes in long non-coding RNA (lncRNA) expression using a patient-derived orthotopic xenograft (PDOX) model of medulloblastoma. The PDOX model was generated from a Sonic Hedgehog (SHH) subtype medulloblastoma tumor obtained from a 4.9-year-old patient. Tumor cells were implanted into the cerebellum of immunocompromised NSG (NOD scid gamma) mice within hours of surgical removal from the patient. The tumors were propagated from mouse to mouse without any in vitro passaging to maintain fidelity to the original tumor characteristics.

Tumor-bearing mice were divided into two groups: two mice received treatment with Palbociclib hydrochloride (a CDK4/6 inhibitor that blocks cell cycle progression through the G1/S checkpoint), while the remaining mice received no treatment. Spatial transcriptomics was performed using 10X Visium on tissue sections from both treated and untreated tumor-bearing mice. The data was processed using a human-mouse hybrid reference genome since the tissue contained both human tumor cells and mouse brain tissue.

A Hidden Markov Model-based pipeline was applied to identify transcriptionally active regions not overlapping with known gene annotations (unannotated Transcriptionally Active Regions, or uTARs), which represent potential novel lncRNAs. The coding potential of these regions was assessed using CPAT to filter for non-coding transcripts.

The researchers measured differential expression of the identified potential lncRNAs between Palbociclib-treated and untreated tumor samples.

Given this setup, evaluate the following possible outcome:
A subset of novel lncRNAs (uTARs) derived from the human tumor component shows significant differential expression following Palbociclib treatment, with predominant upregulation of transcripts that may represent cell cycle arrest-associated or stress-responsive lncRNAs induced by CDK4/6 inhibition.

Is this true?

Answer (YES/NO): NO